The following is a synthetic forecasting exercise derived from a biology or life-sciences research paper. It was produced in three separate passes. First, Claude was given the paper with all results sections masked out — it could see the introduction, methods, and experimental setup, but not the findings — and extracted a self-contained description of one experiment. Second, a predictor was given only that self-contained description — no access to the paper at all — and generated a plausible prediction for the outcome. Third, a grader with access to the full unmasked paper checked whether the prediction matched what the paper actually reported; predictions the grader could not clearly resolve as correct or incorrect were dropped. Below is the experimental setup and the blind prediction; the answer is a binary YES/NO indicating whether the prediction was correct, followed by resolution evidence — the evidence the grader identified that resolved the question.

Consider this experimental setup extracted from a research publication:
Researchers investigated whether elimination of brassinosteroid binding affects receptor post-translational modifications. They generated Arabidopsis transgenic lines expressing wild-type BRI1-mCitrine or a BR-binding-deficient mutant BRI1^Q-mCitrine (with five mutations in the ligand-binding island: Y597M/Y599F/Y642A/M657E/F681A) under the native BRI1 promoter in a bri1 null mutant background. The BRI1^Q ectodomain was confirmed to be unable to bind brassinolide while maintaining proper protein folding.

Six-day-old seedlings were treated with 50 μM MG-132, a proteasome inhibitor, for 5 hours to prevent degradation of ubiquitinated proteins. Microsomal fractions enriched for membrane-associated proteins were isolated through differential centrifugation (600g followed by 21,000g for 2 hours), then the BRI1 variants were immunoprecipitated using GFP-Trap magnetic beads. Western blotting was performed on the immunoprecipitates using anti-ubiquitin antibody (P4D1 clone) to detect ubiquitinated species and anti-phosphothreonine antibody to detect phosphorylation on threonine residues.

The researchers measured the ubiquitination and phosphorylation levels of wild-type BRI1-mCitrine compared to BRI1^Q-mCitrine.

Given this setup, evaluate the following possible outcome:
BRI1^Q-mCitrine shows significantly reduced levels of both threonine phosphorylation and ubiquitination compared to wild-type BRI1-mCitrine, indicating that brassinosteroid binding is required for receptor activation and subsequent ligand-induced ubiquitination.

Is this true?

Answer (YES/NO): YES